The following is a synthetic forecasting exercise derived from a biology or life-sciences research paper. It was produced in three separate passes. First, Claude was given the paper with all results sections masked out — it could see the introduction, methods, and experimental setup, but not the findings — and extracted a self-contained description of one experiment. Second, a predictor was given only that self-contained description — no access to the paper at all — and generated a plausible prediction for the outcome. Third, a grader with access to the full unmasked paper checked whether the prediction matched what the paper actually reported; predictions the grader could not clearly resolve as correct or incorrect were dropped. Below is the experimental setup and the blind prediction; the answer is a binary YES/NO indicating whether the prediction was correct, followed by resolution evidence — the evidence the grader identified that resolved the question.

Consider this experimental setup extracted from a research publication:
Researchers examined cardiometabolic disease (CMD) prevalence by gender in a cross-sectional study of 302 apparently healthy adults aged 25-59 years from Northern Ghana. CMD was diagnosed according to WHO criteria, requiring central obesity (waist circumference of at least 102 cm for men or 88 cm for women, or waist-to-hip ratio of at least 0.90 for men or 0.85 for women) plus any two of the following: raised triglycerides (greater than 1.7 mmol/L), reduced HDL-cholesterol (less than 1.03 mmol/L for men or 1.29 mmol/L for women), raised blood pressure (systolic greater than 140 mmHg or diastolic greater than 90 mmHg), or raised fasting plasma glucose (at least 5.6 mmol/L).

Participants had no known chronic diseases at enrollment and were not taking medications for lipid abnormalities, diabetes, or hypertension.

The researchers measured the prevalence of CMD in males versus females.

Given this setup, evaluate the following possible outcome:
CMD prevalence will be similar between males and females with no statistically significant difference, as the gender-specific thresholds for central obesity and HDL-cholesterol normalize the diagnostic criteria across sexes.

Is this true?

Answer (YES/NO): NO